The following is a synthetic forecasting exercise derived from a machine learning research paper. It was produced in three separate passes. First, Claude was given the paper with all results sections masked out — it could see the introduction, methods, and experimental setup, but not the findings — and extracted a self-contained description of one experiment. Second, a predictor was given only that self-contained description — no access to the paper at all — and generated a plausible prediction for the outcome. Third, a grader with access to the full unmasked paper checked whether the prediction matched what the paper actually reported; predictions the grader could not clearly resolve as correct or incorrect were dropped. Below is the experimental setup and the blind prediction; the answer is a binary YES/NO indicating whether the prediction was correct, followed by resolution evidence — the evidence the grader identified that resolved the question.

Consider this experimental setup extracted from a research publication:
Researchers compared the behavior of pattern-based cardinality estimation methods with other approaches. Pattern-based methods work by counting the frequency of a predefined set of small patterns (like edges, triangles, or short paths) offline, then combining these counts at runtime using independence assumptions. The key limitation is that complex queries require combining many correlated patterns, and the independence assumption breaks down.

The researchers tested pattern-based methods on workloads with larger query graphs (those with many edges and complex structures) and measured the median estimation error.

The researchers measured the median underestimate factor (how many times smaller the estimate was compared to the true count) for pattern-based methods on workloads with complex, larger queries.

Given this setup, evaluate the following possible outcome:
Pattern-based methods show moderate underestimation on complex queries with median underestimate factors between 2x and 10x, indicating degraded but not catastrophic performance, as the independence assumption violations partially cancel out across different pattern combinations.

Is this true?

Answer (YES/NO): NO